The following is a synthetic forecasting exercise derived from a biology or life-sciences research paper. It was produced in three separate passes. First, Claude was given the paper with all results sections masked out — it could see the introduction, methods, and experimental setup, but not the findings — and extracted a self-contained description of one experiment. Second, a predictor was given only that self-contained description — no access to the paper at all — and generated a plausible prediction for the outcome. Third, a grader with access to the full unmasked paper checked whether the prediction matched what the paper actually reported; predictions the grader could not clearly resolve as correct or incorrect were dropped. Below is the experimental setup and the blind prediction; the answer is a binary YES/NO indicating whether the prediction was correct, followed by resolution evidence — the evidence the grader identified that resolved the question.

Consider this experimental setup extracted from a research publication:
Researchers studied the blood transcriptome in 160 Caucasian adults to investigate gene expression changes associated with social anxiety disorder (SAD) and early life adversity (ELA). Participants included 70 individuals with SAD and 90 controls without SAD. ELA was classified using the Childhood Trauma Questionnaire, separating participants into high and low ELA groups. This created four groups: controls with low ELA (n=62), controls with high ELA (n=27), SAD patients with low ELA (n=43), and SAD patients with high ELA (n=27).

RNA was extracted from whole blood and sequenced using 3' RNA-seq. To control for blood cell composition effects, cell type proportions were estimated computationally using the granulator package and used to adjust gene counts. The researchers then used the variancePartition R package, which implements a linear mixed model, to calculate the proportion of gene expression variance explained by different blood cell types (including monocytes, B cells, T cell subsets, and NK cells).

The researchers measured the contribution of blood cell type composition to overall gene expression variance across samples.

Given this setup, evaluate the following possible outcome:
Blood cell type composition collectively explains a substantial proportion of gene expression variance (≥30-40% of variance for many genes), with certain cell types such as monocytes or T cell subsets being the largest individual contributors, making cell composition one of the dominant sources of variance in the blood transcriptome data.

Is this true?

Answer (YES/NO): NO